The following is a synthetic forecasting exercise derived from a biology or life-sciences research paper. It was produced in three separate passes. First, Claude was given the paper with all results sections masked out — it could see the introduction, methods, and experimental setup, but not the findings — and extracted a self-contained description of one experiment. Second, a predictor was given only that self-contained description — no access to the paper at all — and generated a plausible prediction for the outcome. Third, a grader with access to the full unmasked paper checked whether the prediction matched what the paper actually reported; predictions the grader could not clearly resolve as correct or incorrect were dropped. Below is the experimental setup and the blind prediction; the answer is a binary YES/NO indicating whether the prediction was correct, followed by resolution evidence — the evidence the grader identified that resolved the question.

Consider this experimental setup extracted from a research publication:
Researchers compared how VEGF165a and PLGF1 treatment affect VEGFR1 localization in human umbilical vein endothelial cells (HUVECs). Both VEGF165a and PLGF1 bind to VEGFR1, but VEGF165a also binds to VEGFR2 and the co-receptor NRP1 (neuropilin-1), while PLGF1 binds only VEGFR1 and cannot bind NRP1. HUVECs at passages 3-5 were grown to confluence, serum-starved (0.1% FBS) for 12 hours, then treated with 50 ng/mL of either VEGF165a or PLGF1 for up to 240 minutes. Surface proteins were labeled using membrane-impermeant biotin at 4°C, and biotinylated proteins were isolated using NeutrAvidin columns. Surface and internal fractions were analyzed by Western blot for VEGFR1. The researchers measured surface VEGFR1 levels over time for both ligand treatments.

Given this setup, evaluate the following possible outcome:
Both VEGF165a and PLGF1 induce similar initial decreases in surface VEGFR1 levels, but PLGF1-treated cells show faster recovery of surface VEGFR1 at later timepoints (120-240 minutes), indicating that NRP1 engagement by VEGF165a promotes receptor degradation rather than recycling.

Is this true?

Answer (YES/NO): NO